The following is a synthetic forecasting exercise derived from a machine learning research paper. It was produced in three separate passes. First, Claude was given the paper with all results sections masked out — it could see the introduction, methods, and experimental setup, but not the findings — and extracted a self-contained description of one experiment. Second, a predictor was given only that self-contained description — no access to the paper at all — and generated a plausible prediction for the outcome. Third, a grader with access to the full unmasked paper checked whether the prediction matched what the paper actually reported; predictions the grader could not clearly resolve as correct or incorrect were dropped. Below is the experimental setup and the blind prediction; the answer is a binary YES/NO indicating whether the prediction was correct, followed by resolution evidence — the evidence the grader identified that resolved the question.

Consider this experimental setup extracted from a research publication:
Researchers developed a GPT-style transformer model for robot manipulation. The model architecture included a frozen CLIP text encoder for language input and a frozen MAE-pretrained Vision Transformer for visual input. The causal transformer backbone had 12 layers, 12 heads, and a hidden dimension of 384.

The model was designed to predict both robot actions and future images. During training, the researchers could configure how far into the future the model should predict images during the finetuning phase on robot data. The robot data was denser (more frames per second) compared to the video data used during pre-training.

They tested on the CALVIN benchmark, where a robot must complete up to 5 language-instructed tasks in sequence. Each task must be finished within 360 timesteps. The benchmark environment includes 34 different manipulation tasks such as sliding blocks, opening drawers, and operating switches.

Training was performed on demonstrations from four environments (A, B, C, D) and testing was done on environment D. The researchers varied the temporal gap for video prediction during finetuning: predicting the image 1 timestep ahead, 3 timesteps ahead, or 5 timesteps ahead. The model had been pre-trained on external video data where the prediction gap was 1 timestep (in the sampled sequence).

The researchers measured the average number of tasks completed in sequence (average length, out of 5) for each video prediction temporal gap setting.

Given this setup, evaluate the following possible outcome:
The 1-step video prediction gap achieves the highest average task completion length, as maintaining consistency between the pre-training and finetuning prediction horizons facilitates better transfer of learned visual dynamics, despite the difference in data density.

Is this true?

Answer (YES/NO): NO